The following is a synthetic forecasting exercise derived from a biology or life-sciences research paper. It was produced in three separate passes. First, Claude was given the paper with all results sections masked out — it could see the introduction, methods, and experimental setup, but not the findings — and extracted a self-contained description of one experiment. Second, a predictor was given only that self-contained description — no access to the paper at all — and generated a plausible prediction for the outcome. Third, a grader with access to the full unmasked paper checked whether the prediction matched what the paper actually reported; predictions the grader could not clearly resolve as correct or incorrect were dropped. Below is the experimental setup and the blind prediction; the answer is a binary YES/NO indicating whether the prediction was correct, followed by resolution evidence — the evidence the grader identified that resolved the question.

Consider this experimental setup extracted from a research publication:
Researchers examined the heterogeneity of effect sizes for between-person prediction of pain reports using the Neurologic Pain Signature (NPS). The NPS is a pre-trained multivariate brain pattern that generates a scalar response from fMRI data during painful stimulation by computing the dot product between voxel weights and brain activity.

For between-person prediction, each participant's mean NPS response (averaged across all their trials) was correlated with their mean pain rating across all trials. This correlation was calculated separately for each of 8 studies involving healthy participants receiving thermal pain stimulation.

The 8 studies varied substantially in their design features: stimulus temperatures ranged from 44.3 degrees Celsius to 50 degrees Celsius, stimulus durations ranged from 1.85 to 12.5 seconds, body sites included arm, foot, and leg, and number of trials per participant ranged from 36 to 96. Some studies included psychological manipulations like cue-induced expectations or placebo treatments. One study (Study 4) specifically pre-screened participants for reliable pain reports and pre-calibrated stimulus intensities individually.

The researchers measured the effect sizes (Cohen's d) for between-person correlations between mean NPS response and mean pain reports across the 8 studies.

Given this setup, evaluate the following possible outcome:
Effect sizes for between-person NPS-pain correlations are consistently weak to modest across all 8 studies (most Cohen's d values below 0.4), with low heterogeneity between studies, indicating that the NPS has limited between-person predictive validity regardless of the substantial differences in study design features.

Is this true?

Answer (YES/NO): NO